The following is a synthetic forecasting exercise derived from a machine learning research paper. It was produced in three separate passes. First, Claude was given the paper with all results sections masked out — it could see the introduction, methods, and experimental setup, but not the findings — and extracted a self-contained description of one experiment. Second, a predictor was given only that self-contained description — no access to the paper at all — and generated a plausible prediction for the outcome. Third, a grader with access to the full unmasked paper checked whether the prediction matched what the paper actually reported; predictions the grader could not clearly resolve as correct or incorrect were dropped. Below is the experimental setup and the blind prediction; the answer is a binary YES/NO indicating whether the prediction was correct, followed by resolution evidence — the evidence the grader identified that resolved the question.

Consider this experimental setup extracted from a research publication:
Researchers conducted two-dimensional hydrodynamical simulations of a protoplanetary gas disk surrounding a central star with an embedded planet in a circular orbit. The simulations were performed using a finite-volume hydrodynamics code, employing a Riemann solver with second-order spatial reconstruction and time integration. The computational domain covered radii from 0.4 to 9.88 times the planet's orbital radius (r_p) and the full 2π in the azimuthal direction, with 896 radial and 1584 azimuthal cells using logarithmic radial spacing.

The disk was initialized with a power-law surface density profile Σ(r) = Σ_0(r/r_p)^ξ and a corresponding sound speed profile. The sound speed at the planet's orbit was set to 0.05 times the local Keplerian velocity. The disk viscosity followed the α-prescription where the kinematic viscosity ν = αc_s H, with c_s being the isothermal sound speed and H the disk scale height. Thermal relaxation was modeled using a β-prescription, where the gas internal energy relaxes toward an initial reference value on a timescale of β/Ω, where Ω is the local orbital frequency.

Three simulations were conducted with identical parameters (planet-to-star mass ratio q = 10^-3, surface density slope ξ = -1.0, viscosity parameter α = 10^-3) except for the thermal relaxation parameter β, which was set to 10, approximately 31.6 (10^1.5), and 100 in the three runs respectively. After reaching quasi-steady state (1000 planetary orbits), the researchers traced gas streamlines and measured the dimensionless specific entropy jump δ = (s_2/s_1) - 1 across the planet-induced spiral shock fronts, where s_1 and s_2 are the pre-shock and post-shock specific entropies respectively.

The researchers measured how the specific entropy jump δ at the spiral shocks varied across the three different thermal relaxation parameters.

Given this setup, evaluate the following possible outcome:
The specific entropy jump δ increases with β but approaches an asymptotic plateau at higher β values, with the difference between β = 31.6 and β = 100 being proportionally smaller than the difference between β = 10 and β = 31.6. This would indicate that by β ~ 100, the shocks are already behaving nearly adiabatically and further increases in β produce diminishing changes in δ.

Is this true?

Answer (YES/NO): NO